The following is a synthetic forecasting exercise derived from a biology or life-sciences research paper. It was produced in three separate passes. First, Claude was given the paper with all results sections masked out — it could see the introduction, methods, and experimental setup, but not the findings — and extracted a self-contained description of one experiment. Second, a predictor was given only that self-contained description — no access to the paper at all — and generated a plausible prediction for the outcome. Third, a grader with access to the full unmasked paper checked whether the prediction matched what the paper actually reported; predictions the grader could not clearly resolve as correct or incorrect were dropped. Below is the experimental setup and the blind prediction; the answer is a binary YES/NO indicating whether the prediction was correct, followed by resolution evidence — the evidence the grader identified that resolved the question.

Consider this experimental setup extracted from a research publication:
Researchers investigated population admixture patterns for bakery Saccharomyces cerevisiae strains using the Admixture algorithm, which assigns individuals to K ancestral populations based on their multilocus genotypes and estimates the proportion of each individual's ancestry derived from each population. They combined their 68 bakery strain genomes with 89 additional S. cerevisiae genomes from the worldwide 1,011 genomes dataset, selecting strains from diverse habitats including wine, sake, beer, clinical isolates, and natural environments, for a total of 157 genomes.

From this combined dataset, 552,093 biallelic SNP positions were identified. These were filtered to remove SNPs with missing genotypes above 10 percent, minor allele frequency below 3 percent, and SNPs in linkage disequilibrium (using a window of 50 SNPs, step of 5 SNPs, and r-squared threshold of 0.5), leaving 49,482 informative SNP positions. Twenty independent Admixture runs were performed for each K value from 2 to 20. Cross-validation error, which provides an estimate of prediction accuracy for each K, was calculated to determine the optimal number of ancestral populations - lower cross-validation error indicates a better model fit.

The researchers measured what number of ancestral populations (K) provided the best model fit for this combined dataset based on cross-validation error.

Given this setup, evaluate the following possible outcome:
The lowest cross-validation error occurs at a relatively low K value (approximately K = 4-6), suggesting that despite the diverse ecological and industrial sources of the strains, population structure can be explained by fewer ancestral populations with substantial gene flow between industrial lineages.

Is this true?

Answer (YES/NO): NO